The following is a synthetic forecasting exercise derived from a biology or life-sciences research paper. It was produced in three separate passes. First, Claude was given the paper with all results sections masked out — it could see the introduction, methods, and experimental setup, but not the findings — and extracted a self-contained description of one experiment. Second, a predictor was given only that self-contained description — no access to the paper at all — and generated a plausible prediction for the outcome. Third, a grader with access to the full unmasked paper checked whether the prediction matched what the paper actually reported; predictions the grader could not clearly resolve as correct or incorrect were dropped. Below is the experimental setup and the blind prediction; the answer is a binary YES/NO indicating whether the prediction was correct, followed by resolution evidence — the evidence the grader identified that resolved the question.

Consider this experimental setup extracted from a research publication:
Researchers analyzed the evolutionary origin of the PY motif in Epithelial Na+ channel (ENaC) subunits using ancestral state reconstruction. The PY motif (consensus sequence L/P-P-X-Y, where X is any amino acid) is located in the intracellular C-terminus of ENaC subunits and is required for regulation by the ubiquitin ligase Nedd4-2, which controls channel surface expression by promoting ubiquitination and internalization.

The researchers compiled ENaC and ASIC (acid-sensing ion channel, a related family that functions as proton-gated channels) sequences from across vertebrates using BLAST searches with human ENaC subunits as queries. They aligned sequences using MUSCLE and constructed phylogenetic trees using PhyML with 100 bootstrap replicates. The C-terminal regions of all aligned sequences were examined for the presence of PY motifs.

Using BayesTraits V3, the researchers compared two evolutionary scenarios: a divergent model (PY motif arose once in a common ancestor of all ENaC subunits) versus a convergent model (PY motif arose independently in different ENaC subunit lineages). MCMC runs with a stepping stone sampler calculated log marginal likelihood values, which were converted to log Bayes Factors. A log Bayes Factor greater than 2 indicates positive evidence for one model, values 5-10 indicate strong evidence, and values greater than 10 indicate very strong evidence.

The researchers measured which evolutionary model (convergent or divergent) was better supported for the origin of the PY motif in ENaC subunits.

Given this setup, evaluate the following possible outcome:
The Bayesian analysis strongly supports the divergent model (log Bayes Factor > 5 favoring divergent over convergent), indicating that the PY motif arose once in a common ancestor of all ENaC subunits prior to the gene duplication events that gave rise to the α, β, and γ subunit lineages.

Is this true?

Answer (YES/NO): YES